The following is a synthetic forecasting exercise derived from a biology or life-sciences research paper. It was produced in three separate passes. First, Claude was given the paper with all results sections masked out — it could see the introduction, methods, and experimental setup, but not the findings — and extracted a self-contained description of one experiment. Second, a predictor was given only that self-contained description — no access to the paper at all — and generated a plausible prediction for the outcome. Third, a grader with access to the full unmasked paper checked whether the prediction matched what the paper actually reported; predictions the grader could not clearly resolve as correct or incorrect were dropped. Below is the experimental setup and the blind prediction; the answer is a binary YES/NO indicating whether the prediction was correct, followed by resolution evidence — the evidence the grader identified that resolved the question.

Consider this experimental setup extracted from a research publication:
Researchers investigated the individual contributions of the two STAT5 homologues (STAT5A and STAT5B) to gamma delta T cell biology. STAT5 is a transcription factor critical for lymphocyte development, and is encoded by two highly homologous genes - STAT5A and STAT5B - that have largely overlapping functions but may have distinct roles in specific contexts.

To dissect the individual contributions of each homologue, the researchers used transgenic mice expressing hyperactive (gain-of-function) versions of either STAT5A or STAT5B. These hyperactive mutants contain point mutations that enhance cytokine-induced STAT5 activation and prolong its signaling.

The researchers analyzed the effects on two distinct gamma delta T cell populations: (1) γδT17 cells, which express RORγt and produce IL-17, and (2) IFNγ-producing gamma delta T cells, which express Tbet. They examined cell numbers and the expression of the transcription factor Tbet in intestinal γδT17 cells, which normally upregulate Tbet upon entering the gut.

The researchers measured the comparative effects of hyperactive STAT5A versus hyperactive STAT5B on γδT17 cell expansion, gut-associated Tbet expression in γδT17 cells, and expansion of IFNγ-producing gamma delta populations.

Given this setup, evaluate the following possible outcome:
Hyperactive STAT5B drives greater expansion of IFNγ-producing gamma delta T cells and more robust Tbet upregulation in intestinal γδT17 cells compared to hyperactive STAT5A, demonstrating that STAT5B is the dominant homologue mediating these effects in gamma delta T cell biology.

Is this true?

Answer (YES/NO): NO